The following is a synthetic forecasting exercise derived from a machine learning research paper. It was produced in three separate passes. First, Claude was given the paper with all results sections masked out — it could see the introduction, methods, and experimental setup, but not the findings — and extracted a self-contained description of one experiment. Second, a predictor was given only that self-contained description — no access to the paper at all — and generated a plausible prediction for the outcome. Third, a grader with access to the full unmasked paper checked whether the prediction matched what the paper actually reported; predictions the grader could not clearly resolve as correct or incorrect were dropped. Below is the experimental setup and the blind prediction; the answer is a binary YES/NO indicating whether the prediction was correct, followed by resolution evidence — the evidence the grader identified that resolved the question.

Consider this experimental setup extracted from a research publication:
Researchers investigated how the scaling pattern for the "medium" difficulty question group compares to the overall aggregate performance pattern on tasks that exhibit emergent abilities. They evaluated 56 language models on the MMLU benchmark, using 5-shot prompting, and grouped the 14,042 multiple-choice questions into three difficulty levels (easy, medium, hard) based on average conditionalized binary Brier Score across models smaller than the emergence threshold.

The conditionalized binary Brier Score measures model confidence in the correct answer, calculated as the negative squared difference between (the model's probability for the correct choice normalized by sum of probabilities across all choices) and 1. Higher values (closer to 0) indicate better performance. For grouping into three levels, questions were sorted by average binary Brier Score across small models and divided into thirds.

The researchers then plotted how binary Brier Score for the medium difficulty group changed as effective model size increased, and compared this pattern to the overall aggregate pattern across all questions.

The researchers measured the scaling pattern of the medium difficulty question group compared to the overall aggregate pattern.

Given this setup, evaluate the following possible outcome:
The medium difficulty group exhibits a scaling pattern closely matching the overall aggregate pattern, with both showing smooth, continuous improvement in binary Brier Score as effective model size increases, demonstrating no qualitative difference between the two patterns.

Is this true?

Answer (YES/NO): NO